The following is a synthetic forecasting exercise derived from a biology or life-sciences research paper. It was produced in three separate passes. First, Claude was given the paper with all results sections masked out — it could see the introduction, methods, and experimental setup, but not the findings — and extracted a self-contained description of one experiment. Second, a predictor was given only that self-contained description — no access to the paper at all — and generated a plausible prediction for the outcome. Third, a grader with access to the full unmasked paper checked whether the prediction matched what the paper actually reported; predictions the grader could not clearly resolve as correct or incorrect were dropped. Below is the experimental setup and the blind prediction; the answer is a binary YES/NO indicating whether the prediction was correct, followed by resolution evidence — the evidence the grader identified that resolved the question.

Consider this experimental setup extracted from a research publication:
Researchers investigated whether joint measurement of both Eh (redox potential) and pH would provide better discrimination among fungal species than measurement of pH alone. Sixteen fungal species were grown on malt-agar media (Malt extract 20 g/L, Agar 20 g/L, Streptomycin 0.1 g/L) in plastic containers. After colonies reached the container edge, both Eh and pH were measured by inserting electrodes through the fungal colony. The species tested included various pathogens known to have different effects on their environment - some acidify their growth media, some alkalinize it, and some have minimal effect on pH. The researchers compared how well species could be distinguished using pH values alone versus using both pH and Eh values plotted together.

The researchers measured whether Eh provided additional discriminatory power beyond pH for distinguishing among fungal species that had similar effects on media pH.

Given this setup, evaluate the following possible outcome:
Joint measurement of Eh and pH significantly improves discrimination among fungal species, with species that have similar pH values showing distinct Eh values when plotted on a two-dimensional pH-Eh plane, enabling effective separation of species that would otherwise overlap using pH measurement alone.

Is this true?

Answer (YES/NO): YES